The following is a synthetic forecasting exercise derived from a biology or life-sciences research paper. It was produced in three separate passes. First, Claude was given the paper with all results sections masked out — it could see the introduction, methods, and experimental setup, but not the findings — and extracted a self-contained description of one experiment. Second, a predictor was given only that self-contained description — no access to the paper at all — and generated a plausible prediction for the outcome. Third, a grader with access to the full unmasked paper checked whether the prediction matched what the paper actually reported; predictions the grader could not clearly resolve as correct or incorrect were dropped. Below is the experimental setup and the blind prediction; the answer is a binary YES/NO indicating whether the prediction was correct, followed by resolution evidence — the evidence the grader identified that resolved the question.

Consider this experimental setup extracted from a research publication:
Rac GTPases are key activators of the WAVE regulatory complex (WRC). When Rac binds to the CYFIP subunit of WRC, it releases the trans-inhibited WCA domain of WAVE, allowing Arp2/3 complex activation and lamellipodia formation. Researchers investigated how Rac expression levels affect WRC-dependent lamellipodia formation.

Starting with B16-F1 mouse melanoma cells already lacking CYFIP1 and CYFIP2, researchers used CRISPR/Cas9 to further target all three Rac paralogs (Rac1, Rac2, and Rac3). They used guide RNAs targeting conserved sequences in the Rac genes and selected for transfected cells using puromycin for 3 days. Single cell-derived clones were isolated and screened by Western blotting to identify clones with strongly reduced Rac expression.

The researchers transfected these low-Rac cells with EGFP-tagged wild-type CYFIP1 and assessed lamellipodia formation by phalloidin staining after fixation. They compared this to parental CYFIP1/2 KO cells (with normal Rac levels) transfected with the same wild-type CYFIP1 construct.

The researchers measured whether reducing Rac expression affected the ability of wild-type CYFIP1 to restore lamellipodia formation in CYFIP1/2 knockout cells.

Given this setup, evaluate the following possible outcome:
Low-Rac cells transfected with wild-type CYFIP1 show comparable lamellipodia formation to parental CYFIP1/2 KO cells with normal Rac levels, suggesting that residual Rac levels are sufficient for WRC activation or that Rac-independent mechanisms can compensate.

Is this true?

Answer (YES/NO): NO